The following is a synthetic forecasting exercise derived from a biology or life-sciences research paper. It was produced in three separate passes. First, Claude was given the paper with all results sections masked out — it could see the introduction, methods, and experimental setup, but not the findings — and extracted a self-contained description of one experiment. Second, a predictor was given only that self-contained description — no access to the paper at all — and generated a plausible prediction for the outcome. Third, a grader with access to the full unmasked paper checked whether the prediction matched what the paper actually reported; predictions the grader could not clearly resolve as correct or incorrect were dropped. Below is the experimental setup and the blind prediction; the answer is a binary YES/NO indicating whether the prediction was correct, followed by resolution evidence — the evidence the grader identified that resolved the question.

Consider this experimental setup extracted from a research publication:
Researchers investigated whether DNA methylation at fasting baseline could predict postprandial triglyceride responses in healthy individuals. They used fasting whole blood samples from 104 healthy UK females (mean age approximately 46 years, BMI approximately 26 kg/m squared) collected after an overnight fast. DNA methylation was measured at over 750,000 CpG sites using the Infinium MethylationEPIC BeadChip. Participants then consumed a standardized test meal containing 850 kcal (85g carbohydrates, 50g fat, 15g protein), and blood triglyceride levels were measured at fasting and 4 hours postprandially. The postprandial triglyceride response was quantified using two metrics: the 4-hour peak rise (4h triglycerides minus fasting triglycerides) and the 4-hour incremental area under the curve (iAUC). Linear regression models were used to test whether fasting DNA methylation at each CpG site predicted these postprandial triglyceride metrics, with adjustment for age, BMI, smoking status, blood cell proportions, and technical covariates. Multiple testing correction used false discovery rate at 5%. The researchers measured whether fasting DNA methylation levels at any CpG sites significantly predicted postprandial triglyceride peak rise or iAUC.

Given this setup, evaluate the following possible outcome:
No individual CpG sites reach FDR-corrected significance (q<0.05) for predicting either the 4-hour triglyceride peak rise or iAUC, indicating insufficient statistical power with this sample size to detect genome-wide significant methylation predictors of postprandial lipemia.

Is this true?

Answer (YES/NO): YES